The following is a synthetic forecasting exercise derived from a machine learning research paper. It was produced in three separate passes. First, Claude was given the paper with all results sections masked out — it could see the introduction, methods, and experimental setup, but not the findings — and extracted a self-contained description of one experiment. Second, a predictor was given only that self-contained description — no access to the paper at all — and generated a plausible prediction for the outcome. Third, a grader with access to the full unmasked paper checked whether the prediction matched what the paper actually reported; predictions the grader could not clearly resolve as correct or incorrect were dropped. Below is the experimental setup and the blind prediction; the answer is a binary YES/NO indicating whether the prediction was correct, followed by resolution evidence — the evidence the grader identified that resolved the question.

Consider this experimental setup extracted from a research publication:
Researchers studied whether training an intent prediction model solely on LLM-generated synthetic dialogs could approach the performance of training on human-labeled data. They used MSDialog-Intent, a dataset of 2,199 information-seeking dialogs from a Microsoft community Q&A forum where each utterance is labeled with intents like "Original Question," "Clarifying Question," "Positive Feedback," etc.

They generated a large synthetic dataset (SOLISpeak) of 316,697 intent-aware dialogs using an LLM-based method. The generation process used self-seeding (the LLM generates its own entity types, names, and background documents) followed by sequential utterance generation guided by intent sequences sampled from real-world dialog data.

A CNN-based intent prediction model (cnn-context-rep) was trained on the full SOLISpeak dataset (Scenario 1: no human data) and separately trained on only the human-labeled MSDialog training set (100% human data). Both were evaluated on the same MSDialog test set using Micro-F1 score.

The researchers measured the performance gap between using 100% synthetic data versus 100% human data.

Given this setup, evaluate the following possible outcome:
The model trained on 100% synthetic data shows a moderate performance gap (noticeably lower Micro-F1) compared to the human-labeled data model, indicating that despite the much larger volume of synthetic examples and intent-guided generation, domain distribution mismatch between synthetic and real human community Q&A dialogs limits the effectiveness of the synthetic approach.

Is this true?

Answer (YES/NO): NO